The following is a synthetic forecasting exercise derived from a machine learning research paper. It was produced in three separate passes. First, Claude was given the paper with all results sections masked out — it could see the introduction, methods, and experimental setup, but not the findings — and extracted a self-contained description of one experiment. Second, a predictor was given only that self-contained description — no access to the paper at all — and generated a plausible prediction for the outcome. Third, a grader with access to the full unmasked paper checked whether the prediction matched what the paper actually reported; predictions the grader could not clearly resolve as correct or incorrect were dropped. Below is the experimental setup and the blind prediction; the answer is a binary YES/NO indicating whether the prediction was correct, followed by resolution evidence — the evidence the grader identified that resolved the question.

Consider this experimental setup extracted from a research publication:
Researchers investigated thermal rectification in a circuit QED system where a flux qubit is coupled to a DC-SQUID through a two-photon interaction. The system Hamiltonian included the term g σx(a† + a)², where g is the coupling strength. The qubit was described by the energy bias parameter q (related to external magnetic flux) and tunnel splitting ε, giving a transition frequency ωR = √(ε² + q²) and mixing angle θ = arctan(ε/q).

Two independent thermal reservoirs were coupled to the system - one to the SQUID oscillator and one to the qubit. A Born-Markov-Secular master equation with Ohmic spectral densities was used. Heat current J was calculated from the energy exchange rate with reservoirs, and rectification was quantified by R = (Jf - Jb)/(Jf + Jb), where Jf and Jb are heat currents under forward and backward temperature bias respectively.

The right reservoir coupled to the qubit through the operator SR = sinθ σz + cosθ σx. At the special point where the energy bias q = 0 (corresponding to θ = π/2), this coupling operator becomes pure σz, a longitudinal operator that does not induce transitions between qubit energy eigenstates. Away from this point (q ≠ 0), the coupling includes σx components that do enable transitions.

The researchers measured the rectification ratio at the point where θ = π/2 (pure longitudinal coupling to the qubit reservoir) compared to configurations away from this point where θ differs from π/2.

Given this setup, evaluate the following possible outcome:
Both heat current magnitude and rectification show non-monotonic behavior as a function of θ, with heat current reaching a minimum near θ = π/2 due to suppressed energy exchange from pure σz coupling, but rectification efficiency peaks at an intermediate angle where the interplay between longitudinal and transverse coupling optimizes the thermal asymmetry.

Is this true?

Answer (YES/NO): NO